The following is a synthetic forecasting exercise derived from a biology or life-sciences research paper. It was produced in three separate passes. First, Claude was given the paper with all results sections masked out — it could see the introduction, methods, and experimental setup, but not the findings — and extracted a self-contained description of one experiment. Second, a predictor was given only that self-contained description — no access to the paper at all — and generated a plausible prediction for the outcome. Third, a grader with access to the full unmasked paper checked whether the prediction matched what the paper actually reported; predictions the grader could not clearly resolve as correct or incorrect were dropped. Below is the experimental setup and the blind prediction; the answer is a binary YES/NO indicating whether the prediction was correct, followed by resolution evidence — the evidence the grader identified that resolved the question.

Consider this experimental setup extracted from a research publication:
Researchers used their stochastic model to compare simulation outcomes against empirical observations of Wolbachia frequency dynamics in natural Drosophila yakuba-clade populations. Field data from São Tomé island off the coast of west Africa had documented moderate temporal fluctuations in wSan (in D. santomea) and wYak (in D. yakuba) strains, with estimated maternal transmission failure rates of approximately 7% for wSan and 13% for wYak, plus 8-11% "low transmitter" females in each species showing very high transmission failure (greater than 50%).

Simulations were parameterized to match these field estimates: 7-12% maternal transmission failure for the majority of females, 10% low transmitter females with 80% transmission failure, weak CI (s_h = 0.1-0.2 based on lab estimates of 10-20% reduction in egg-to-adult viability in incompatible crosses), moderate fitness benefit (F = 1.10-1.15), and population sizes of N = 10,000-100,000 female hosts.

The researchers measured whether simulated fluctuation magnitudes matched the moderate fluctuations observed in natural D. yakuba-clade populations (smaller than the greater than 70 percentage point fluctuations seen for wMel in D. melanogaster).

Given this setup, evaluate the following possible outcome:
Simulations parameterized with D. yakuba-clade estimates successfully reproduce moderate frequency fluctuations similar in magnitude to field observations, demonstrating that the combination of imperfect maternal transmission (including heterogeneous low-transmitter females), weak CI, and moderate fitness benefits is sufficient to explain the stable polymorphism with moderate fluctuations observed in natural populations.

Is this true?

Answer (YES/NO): NO